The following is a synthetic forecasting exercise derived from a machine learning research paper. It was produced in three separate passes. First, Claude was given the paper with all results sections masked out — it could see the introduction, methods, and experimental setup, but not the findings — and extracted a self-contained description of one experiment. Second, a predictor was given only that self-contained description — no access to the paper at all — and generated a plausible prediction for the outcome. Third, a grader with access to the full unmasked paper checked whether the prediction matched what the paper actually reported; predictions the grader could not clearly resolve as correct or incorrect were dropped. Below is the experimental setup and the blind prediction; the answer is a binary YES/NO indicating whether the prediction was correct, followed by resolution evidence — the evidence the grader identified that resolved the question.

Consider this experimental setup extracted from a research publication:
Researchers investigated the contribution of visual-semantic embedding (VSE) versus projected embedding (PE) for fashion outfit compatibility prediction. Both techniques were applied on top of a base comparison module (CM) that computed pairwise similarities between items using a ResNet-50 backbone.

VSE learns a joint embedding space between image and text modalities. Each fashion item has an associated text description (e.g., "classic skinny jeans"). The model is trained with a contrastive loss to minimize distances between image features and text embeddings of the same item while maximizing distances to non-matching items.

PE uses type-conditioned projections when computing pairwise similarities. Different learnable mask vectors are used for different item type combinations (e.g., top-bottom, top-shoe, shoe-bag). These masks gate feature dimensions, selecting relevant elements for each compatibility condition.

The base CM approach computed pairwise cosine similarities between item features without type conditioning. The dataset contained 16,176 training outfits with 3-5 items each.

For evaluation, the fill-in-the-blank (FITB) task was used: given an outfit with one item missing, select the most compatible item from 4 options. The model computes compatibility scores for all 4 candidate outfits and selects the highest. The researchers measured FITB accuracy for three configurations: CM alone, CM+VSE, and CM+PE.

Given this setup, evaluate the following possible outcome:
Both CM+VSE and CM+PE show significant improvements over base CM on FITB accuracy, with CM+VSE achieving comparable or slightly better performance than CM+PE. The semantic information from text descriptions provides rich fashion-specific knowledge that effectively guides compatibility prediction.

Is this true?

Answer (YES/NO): NO